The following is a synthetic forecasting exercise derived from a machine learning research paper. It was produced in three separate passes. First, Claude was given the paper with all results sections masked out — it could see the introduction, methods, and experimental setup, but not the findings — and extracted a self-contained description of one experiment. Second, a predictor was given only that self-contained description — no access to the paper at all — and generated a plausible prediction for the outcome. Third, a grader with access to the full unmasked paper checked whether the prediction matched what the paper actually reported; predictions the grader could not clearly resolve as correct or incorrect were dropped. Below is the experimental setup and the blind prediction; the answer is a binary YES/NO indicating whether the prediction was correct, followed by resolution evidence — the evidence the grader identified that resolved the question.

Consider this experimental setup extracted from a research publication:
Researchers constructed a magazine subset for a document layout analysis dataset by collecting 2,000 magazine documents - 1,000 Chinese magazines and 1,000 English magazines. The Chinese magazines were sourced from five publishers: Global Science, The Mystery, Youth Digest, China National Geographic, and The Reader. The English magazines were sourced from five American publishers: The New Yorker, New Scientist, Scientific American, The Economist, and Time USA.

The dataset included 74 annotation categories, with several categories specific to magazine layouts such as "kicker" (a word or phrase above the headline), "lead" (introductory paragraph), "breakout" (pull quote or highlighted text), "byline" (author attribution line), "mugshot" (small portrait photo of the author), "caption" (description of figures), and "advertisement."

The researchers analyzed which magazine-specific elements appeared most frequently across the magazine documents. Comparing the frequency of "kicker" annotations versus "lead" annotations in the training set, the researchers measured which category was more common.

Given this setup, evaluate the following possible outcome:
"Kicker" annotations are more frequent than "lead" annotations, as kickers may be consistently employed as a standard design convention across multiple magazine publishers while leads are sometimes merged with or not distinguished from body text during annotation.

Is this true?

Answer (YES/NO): NO